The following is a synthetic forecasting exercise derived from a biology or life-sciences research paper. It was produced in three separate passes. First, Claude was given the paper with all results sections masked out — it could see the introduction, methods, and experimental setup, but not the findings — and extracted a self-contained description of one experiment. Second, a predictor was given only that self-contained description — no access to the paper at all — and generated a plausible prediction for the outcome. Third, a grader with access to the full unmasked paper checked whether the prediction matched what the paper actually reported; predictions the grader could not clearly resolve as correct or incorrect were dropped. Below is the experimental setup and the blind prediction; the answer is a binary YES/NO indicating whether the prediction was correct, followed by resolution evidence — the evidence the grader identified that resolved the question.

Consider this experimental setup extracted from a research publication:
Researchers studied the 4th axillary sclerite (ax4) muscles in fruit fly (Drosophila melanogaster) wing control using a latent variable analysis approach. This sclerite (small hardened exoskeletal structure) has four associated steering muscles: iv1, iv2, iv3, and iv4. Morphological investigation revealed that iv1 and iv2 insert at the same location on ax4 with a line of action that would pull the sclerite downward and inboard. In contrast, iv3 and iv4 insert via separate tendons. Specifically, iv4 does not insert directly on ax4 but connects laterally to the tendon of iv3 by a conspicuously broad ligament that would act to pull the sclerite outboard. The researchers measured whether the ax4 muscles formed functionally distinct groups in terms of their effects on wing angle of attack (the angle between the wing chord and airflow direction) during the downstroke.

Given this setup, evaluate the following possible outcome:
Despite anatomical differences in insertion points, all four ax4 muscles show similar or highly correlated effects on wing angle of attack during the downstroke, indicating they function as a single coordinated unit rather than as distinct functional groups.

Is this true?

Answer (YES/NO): NO